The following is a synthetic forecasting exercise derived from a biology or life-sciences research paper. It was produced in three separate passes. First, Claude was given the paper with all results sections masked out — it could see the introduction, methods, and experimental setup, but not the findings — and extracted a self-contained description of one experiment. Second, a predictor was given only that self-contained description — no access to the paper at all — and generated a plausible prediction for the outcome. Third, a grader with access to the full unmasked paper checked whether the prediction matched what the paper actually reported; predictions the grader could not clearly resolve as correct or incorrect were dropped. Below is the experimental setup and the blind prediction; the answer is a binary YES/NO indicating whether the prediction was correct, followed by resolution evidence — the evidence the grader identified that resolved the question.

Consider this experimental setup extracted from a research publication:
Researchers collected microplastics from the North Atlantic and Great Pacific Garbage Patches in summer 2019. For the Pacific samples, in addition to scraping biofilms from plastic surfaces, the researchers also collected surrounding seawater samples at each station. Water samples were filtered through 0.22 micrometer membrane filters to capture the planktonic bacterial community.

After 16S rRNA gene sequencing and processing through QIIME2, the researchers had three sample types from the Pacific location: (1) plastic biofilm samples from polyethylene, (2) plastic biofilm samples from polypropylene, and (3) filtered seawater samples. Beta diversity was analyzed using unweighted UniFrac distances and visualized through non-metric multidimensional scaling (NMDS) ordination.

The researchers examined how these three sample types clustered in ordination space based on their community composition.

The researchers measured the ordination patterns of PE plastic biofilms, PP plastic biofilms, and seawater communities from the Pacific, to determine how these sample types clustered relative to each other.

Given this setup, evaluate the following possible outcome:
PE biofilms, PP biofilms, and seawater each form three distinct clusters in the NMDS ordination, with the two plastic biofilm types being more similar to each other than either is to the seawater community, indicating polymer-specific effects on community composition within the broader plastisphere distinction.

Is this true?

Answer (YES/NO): NO